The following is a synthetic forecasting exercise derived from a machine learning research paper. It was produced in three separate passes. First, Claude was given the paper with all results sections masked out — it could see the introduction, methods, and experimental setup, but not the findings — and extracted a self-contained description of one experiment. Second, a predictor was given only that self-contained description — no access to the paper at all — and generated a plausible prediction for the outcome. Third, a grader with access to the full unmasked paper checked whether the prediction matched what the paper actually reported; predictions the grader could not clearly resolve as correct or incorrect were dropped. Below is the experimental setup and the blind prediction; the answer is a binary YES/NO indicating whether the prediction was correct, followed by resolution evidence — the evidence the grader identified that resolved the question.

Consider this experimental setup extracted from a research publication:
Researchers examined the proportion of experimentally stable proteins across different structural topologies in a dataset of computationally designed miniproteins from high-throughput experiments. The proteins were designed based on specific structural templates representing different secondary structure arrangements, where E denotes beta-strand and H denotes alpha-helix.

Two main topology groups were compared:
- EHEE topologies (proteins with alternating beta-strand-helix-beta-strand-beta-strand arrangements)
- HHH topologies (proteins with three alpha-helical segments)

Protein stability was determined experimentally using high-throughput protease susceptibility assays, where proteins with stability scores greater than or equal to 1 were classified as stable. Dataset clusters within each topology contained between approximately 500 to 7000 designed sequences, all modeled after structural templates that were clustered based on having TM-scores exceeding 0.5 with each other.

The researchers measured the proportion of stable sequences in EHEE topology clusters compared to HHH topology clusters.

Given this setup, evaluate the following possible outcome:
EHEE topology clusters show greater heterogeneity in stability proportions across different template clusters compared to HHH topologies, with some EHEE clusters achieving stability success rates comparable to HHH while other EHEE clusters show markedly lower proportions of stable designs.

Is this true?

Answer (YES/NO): NO